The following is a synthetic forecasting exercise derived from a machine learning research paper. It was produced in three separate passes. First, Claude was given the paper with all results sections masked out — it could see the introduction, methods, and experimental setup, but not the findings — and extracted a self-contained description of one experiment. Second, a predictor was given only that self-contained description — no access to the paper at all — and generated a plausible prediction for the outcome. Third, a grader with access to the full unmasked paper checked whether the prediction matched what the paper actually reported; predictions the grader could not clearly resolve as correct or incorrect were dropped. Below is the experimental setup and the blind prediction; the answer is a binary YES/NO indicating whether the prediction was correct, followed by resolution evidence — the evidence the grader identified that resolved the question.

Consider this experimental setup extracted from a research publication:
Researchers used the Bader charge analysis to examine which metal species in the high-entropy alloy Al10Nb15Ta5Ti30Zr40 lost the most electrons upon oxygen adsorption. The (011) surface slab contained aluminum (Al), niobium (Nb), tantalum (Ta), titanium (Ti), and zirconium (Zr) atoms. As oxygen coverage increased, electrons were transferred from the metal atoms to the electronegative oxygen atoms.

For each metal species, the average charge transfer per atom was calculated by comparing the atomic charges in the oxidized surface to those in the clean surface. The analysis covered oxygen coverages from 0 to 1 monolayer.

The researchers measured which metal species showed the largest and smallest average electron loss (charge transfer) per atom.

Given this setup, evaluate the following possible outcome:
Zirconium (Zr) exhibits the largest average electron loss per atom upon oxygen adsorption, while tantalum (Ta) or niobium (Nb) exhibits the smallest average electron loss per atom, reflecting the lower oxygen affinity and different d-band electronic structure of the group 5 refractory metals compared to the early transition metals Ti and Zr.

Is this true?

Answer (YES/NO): NO